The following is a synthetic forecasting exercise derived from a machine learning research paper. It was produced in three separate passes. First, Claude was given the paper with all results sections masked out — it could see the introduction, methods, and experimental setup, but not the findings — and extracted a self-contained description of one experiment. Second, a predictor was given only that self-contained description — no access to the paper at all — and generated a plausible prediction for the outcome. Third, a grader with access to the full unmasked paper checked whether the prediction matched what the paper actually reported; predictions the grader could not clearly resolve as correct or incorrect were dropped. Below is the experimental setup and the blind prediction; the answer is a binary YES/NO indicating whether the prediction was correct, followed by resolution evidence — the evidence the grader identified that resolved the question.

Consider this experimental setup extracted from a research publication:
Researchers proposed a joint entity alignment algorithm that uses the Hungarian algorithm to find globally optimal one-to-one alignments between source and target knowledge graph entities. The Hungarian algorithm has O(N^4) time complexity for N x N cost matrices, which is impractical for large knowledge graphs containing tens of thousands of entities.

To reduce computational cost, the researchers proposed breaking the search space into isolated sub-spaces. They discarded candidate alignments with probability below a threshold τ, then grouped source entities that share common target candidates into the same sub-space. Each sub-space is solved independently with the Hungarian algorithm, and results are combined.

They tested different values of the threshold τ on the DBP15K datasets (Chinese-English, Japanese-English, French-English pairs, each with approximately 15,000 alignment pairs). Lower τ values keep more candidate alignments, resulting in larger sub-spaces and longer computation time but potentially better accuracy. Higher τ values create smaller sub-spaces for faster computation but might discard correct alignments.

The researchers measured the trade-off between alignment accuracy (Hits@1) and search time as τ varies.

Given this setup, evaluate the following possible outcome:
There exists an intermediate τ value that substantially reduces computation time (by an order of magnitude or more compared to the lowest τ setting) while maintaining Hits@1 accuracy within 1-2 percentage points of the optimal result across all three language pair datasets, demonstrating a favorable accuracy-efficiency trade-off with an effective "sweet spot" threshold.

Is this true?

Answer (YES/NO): NO